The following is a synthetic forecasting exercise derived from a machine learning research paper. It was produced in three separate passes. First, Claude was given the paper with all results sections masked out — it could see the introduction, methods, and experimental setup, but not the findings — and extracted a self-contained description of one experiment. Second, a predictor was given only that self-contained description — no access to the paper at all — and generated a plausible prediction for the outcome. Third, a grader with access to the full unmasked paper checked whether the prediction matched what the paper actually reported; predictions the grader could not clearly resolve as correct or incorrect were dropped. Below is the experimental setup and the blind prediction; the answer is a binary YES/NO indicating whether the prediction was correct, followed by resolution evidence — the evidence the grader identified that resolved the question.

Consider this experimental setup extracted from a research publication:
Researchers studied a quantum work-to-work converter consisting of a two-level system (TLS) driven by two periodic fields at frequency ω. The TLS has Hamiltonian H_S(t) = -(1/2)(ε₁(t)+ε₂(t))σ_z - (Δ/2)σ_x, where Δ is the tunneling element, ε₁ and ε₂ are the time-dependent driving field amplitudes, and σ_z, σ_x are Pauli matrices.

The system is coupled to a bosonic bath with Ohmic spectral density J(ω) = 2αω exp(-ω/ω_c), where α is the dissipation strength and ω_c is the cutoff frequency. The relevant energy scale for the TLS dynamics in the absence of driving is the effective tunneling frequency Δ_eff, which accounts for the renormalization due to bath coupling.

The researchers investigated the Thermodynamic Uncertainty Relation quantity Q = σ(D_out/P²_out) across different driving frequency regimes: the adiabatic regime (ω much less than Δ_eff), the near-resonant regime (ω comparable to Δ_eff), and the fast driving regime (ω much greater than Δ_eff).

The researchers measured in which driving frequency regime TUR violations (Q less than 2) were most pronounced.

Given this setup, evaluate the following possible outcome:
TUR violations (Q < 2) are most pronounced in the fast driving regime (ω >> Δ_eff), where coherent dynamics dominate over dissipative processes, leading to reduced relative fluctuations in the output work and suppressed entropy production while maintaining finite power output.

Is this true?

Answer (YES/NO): NO